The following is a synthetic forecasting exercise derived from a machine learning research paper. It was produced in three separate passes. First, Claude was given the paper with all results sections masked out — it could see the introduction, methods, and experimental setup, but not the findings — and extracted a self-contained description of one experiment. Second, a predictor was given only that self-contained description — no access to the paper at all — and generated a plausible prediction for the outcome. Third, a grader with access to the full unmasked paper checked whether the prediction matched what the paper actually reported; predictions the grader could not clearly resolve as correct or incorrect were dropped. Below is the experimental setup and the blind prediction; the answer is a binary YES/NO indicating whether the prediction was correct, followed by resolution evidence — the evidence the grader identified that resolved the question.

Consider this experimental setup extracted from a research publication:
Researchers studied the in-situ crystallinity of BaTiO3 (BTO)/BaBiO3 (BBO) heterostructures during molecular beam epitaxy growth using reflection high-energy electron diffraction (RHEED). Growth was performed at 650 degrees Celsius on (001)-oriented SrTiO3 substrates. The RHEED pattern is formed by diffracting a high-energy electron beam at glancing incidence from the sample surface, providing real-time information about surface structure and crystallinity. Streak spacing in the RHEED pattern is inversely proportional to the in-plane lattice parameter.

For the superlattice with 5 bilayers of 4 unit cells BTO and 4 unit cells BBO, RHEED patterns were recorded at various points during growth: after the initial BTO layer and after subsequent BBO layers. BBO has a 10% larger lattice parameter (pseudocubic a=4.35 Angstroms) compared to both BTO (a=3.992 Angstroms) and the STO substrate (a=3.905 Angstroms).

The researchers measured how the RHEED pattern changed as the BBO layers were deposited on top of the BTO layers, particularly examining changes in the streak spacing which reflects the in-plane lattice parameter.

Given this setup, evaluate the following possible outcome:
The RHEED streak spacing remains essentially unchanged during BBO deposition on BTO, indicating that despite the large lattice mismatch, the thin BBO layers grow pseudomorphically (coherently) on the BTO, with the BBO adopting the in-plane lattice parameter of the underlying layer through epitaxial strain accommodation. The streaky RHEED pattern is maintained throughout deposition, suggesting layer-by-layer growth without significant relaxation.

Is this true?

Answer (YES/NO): NO